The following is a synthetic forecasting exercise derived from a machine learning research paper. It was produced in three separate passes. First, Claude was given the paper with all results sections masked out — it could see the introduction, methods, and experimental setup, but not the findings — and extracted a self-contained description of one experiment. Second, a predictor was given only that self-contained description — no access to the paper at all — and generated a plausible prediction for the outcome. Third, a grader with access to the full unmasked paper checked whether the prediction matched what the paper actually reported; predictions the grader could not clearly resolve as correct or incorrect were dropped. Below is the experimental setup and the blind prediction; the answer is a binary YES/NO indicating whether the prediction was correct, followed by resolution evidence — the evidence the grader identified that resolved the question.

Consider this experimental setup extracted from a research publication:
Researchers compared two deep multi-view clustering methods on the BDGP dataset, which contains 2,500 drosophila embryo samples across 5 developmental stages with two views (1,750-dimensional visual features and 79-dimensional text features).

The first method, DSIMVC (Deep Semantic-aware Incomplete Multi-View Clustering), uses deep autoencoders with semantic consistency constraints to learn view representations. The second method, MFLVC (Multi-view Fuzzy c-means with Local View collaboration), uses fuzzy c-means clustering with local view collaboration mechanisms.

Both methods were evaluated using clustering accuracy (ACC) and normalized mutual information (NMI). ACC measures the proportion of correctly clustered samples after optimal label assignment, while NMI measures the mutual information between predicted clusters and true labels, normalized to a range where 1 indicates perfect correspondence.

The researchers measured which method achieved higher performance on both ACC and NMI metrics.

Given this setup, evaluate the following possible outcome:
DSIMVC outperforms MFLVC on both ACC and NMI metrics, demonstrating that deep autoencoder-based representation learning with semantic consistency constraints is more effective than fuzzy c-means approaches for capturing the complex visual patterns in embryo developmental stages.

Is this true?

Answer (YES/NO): NO